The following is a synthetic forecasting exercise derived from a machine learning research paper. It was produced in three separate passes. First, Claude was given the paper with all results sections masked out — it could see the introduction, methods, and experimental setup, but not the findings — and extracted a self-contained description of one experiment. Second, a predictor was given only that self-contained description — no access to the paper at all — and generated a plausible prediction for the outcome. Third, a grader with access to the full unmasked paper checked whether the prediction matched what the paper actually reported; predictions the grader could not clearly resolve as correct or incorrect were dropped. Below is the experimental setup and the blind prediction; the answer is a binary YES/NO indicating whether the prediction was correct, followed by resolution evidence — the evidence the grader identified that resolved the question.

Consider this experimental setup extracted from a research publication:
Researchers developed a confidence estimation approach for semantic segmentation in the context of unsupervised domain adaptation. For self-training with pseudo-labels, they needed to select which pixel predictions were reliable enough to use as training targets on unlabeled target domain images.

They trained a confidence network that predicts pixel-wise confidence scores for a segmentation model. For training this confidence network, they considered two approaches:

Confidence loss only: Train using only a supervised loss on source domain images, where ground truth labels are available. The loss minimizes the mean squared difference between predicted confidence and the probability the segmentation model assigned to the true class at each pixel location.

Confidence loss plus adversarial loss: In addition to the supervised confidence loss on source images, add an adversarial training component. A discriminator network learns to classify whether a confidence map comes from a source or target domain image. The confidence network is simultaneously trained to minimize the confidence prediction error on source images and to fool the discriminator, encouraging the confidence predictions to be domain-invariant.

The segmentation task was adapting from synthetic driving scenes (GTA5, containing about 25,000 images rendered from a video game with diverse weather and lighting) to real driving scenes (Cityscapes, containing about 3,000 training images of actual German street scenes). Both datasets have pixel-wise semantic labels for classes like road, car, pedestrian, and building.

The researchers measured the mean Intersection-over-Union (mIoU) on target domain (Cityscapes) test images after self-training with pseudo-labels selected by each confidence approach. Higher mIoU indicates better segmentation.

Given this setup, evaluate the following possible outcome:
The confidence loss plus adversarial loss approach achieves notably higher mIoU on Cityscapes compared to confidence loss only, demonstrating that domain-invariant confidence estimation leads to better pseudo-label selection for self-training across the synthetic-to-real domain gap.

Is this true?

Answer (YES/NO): YES